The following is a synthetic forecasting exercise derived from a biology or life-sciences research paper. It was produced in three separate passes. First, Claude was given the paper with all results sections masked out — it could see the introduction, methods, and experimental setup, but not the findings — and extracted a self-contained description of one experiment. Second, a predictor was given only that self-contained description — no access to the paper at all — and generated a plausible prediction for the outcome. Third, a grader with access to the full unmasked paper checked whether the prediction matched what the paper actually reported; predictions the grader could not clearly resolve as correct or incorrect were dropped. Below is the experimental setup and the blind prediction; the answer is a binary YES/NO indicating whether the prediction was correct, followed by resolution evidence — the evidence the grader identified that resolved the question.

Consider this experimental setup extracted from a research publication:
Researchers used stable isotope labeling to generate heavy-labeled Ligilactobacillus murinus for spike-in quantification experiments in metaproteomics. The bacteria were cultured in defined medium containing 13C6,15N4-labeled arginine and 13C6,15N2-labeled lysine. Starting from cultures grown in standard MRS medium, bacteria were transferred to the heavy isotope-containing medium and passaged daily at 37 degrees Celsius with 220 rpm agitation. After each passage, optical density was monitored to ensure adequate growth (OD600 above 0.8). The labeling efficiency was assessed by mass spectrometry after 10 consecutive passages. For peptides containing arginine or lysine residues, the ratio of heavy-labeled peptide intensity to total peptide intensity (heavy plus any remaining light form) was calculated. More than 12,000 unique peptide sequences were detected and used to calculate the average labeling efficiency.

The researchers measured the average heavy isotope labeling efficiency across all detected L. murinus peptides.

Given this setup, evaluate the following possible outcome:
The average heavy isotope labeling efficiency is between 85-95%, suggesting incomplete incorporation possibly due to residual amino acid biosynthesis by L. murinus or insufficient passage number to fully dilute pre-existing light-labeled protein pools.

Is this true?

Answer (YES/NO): NO